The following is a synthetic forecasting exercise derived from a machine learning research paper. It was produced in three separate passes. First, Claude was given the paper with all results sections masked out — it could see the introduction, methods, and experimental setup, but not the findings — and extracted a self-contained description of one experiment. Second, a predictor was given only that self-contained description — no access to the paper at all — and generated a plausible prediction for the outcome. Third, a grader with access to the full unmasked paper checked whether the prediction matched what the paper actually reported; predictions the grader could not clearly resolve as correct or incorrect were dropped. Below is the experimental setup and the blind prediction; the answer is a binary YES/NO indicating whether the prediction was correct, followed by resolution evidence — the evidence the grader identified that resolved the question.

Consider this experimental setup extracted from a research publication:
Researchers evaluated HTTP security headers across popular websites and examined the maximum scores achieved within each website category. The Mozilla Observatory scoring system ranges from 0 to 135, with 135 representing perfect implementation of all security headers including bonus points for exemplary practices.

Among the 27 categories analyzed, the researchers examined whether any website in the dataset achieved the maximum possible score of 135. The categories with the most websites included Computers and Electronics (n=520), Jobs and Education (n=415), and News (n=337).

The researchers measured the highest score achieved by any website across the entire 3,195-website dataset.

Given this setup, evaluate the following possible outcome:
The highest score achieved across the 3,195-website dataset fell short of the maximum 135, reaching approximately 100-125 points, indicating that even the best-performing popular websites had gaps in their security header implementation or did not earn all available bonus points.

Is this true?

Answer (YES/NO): YES